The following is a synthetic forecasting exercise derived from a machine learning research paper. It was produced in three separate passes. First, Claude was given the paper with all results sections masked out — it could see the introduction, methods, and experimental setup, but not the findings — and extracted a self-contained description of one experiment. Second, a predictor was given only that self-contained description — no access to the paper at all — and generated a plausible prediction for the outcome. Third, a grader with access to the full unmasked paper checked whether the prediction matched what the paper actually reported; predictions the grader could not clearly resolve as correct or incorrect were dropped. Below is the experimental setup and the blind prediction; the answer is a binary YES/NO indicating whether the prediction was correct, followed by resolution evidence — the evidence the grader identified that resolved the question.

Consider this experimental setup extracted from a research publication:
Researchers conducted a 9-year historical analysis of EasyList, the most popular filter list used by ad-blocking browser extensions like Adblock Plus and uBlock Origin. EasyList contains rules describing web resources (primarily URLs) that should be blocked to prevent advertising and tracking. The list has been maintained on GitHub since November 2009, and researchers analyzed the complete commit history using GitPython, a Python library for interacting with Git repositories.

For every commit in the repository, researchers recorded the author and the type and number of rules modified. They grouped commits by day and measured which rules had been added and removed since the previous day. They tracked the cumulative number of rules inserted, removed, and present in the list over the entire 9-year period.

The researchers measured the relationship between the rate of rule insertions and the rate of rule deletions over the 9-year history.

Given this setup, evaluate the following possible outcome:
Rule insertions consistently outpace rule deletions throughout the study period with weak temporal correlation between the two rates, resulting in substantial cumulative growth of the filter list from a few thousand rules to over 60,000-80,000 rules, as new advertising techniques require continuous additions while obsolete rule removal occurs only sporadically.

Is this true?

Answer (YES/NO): NO